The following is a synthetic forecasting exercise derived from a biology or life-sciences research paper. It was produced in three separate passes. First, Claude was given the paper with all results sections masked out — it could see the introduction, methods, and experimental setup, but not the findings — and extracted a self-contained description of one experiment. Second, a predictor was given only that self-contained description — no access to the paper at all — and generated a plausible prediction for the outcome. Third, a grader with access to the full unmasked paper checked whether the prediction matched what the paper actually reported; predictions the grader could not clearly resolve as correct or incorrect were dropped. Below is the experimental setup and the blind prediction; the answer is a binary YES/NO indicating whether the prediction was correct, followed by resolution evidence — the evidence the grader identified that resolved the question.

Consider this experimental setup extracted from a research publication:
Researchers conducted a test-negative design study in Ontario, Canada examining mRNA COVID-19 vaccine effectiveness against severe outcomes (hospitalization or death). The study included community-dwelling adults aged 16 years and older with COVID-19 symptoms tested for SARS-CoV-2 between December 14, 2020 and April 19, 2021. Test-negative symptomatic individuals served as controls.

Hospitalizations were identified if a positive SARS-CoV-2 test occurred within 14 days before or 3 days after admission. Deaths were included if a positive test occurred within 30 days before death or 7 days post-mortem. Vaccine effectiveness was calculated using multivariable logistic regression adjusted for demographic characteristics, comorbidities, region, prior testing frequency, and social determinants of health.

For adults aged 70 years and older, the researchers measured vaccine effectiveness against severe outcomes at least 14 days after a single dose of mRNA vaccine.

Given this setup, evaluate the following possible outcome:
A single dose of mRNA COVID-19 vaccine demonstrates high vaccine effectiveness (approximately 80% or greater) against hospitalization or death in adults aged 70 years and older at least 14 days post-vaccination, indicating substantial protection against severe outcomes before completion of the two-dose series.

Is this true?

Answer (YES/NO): NO